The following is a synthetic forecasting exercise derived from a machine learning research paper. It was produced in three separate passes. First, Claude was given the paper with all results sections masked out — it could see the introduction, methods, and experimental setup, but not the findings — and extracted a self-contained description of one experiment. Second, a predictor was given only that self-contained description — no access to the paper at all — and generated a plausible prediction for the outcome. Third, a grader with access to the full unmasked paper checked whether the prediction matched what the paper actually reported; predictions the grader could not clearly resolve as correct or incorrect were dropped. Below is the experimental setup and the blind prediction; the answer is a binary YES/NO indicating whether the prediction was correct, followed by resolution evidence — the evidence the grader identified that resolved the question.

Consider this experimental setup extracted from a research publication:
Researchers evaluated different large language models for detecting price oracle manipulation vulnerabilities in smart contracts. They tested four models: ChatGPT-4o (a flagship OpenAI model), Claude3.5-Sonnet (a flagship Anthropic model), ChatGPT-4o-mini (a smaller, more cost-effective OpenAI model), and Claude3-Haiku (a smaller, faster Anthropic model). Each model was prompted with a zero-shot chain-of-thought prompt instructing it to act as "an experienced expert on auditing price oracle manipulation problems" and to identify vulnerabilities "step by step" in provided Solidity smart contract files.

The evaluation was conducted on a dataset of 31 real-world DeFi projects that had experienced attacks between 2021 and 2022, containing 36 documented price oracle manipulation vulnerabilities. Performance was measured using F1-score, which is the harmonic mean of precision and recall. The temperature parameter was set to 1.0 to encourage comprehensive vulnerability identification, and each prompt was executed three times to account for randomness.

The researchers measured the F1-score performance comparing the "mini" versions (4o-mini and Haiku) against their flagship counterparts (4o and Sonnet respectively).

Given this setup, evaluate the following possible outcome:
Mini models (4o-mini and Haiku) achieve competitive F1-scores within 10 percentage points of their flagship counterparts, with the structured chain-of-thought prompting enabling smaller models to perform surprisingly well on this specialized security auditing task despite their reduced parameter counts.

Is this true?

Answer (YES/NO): NO